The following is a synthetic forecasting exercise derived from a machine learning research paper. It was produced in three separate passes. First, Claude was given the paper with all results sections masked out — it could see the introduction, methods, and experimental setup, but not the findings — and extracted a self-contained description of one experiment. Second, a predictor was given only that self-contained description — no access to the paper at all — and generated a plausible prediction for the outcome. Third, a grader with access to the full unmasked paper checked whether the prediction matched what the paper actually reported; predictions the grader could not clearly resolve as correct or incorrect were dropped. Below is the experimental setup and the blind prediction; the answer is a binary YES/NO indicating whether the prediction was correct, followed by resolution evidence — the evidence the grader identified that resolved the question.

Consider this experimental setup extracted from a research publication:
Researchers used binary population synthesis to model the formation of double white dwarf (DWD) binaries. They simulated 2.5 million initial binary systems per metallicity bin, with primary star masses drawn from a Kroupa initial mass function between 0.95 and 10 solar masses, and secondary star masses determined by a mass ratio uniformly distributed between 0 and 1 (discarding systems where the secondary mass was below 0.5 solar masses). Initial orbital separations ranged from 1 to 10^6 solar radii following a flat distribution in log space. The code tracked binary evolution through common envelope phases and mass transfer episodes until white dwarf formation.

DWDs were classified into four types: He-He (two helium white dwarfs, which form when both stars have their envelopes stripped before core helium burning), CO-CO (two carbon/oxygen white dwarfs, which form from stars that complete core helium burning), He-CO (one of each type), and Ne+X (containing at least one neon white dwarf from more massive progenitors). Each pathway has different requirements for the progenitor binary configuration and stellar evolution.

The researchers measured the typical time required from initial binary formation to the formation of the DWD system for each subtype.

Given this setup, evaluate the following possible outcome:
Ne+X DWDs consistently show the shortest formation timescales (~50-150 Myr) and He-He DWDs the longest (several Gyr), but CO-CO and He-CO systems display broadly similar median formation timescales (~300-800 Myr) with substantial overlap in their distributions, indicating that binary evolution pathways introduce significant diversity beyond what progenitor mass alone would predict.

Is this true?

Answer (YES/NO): NO